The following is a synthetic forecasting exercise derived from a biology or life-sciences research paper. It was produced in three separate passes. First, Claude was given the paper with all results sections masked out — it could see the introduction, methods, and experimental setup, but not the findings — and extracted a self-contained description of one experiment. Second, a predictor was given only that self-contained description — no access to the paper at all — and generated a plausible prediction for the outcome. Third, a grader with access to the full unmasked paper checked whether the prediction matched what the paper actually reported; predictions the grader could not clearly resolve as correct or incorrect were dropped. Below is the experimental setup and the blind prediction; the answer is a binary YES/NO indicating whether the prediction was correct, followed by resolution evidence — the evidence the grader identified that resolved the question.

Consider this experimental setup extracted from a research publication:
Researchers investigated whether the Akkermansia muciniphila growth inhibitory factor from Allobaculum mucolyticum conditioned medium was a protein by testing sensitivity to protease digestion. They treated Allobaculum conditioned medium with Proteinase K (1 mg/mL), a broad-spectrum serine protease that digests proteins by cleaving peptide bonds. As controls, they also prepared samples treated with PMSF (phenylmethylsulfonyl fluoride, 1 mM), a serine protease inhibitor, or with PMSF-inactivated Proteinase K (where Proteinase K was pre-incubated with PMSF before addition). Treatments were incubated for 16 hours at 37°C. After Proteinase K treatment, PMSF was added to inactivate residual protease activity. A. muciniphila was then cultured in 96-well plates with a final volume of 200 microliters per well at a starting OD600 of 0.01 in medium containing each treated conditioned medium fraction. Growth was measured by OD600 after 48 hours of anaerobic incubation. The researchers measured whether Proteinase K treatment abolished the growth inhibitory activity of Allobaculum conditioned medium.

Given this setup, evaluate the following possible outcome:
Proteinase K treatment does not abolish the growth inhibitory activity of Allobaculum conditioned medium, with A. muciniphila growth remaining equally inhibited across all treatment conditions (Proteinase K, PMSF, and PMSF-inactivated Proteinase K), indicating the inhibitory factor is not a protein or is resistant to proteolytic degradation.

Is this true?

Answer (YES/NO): NO